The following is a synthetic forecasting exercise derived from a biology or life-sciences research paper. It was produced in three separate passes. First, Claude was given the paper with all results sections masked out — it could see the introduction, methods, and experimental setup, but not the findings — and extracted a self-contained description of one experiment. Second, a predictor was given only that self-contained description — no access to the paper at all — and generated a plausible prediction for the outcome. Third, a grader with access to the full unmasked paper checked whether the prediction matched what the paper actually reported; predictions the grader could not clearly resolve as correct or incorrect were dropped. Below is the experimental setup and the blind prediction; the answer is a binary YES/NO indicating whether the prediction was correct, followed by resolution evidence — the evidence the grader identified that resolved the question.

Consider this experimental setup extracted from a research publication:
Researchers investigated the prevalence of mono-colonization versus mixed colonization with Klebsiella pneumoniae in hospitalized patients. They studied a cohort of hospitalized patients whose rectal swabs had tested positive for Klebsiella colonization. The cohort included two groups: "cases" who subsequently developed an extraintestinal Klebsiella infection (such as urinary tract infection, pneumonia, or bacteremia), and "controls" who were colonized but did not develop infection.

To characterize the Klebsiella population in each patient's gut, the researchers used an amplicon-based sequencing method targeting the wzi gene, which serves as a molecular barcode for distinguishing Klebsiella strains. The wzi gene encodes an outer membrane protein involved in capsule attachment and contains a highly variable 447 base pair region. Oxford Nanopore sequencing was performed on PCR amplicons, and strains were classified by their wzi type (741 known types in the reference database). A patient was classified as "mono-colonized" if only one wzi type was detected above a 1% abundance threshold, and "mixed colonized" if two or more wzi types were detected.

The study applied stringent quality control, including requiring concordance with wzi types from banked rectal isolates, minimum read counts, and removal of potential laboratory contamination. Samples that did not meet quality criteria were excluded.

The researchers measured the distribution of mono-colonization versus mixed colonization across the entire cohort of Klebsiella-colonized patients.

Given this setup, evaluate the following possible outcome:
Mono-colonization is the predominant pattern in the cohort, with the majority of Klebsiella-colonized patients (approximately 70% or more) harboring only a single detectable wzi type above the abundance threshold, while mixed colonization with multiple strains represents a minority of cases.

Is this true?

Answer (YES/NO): NO